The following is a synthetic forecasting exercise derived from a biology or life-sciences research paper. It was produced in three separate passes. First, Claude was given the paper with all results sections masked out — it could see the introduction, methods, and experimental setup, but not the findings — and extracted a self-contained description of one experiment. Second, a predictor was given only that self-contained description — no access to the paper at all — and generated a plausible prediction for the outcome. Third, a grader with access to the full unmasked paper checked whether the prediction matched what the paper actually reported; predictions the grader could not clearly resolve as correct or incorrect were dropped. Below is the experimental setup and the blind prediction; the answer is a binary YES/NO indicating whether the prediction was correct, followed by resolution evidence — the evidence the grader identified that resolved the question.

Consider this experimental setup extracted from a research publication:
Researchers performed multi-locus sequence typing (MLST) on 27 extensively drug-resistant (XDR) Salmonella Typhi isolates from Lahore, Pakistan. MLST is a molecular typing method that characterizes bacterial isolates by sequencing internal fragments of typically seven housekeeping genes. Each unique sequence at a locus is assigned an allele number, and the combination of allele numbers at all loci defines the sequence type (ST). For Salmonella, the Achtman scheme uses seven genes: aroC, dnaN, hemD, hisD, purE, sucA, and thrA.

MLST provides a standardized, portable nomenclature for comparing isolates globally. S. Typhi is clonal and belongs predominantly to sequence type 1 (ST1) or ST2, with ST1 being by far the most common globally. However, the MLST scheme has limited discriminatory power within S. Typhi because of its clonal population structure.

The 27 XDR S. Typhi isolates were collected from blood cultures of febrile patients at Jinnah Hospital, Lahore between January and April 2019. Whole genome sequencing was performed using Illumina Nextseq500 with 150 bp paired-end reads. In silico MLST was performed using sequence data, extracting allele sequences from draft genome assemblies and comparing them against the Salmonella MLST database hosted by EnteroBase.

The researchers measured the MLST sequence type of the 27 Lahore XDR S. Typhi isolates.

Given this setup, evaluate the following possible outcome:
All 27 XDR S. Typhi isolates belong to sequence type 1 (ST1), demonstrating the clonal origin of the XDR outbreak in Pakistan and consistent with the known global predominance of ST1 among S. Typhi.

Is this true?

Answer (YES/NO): YES